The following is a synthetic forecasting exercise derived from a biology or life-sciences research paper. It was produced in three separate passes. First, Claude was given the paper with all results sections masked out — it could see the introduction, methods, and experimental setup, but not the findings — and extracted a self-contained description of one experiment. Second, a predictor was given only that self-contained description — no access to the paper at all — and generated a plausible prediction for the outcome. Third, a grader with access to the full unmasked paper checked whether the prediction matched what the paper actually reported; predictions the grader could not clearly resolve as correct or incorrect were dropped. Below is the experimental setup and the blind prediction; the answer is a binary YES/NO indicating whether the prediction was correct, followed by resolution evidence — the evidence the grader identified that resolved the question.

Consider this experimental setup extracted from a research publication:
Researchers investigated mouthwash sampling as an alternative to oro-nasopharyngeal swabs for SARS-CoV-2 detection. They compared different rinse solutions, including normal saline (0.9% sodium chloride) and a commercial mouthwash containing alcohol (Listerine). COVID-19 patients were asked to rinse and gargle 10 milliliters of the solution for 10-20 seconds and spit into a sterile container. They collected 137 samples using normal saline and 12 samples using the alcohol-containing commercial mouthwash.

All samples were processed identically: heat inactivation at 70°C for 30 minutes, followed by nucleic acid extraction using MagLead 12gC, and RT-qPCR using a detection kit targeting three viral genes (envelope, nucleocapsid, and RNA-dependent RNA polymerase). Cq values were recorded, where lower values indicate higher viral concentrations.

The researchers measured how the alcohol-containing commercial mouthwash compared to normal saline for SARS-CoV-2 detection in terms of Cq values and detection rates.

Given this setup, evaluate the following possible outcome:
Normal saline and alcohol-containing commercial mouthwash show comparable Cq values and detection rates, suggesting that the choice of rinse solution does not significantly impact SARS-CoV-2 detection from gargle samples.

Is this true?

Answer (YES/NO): NO